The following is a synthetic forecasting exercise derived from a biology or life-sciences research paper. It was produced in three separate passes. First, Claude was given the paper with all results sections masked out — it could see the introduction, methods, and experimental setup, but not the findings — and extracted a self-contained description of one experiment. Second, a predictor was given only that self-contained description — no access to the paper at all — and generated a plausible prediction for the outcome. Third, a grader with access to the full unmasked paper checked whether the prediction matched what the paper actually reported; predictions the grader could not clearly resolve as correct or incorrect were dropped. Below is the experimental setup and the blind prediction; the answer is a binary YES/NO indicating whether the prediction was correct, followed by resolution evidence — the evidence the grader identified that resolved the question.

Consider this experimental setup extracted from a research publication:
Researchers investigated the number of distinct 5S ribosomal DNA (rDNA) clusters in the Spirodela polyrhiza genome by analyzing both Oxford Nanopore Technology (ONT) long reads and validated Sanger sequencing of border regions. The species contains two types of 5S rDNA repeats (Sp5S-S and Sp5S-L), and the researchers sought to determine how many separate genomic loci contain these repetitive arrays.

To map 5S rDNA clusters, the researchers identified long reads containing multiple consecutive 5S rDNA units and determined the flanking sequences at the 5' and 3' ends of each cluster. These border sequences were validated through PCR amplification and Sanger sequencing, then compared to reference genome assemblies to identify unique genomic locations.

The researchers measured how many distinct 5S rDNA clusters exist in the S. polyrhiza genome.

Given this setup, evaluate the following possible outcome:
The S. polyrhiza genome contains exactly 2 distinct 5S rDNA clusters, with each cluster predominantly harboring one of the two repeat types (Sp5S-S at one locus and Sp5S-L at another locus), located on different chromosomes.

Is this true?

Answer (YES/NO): YES